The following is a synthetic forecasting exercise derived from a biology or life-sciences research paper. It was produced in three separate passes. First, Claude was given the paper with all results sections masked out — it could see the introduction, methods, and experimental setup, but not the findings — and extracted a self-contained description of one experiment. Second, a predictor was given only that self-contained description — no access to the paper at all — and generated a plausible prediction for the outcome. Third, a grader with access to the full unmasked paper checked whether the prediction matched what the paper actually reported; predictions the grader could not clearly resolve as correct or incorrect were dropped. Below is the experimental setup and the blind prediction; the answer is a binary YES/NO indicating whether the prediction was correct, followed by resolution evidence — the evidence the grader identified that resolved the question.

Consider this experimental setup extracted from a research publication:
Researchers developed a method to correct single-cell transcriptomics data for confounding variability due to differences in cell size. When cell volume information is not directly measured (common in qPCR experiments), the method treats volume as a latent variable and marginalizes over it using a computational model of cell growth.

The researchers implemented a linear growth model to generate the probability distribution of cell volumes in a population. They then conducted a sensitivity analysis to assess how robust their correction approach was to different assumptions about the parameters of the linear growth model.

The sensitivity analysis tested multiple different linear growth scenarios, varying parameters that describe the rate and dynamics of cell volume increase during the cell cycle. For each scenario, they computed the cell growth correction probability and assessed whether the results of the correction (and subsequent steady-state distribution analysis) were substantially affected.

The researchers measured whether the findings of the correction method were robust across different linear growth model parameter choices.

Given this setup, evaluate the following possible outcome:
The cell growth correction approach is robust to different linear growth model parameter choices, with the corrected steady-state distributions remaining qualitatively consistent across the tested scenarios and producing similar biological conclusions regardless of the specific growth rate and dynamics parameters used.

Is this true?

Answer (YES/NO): YES